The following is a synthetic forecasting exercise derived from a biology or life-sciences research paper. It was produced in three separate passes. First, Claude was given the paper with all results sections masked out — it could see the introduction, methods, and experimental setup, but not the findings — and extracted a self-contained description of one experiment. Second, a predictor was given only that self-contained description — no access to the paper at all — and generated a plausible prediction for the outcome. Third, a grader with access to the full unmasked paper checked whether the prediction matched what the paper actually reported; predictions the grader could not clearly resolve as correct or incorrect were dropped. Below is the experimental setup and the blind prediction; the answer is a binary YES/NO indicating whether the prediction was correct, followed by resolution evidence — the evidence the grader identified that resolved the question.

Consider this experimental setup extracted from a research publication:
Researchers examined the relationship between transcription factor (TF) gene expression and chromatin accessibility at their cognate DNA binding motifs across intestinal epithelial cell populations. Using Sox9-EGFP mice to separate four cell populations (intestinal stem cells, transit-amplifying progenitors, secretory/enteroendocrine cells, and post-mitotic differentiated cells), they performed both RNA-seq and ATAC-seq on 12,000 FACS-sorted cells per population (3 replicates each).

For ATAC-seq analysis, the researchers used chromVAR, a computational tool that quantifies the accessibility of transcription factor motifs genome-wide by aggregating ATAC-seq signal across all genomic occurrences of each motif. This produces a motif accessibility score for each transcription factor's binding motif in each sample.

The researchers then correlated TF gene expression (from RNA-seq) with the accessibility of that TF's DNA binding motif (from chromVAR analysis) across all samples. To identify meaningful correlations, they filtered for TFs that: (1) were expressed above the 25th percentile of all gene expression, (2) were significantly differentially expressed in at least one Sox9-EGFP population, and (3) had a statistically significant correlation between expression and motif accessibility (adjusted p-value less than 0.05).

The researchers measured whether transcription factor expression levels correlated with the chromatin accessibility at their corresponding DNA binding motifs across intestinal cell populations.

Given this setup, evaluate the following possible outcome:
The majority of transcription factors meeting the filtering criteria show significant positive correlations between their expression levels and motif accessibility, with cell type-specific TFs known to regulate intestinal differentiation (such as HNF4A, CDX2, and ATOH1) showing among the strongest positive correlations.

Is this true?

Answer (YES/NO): NO